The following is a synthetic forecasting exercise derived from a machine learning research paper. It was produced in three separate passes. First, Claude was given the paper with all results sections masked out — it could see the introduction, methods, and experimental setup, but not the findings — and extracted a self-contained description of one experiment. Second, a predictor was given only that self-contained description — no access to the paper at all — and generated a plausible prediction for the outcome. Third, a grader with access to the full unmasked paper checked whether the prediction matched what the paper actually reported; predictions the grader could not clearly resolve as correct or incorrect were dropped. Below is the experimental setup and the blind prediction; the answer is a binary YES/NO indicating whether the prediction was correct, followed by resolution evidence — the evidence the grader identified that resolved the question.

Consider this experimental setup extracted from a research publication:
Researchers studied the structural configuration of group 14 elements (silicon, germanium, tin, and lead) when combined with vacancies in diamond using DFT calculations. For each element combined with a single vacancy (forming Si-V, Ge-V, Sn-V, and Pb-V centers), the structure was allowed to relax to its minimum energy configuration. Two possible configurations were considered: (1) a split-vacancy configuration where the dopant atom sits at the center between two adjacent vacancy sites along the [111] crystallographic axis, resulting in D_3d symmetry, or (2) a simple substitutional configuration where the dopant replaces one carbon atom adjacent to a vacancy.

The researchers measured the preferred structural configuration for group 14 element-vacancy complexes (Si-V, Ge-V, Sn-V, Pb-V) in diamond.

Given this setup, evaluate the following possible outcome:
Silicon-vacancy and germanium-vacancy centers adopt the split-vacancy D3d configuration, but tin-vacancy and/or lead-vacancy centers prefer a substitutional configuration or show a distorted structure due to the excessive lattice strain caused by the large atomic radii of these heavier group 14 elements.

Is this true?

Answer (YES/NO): NO